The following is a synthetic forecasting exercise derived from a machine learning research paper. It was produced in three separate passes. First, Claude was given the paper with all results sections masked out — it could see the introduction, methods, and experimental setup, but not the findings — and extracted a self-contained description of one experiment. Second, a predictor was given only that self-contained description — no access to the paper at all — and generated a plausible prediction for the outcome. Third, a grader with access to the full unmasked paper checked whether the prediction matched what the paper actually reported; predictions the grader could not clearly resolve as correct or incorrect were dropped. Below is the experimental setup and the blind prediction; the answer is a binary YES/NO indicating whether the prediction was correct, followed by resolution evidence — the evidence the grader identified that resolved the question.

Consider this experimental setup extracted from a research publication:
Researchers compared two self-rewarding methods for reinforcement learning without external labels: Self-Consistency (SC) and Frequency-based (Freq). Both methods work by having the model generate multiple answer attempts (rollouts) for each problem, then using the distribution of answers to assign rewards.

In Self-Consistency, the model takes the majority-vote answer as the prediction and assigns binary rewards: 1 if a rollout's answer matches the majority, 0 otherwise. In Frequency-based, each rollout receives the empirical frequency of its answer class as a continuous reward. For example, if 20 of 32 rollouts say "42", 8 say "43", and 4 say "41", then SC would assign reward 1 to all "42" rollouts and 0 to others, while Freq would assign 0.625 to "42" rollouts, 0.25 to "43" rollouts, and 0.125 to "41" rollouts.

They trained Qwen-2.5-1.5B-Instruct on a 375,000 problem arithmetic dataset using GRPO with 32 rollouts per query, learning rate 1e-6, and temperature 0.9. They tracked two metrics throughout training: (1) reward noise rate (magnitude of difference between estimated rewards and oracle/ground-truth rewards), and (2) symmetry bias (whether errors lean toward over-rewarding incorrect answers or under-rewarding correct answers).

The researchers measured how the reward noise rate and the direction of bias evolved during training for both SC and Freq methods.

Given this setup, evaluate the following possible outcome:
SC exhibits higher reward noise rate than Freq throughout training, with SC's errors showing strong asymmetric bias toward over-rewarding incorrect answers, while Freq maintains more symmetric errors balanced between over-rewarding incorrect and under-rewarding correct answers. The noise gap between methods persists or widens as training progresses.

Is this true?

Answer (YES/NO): NO